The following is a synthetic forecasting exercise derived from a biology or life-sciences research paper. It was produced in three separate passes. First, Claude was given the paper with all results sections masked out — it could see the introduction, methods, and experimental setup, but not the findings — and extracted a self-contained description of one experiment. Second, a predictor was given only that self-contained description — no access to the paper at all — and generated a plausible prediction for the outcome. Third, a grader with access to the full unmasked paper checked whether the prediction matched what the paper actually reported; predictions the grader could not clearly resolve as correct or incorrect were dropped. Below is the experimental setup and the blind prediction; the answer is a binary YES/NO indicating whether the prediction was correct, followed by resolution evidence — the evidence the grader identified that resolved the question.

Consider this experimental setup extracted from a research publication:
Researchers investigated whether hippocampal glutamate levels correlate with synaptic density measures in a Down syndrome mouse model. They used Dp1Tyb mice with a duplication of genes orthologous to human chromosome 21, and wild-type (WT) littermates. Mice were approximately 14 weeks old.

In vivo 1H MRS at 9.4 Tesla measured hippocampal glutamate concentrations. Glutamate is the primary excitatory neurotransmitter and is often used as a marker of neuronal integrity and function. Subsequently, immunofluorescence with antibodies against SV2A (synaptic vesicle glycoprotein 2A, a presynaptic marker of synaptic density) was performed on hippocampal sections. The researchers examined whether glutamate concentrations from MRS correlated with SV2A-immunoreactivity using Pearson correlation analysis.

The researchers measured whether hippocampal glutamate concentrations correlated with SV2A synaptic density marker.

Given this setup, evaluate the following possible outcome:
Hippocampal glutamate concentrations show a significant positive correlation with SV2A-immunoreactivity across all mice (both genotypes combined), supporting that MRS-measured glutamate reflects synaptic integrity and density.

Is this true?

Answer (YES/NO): NO